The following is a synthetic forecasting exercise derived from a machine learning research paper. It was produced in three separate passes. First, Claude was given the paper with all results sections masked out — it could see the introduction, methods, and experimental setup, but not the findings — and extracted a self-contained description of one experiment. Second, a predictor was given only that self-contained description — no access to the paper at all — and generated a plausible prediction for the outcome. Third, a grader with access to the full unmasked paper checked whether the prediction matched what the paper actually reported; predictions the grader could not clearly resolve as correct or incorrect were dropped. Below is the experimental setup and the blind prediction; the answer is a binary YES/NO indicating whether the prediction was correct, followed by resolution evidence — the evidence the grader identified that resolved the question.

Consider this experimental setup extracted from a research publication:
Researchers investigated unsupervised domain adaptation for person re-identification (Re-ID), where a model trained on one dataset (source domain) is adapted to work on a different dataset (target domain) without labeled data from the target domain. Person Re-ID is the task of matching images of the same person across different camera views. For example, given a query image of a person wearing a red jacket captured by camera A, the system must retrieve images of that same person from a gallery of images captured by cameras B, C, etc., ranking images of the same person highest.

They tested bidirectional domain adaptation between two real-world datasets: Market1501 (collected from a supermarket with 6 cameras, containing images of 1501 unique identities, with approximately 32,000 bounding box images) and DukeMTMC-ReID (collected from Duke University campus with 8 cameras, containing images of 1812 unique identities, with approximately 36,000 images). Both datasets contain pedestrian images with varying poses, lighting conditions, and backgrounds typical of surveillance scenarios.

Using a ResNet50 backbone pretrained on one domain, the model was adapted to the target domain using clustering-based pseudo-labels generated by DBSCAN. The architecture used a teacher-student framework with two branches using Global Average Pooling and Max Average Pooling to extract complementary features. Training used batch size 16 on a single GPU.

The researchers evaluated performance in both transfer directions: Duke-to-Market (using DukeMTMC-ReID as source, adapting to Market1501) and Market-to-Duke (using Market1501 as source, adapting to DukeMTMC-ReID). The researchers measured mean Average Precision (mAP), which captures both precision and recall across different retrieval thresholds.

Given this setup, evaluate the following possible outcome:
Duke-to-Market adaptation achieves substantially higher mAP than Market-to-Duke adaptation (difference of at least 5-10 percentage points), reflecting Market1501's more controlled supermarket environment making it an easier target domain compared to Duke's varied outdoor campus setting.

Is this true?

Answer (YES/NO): YES